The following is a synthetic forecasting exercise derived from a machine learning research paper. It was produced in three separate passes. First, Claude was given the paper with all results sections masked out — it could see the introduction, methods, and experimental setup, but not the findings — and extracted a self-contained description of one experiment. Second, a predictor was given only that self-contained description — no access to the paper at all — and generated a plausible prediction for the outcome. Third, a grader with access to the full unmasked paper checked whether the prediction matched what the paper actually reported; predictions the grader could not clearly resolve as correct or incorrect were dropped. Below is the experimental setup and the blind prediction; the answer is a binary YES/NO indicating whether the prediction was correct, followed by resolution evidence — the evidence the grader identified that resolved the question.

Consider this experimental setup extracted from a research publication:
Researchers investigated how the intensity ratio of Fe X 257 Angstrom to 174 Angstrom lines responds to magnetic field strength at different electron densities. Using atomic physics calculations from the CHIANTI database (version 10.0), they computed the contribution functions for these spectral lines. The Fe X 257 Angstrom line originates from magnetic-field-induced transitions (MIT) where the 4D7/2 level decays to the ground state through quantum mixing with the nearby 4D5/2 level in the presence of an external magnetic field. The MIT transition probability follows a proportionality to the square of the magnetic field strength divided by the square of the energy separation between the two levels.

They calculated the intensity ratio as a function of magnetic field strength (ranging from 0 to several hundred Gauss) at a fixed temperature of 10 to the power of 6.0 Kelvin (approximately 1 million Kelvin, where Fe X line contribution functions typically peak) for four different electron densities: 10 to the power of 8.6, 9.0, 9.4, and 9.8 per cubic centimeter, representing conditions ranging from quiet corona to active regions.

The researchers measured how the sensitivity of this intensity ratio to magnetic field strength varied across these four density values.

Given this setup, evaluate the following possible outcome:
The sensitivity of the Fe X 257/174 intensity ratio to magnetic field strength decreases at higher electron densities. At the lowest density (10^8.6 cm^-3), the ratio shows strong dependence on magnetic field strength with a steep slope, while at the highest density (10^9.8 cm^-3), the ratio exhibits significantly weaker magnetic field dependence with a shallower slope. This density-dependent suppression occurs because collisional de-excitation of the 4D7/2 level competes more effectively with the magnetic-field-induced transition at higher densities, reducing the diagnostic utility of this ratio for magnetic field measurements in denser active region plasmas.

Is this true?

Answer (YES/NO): NO